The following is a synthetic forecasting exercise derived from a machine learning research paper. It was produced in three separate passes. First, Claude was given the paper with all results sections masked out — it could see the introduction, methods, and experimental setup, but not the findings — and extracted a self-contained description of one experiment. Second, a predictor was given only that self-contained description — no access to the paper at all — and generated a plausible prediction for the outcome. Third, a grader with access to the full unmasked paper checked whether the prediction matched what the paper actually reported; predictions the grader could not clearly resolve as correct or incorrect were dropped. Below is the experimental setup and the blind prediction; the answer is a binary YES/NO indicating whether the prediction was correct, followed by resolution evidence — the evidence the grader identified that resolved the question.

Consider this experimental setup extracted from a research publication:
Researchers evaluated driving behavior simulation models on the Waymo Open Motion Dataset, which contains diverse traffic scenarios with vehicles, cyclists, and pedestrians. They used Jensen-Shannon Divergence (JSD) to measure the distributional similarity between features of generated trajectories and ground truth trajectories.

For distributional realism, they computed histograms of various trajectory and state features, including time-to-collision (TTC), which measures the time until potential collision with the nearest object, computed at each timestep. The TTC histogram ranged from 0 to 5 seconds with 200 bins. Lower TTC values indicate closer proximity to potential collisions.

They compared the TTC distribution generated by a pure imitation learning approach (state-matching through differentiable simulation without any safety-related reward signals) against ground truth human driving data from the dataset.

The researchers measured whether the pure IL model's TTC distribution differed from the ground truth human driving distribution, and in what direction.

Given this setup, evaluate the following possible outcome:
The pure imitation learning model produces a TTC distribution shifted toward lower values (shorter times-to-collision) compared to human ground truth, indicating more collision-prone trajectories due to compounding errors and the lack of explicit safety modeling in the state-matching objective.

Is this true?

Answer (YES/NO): YES